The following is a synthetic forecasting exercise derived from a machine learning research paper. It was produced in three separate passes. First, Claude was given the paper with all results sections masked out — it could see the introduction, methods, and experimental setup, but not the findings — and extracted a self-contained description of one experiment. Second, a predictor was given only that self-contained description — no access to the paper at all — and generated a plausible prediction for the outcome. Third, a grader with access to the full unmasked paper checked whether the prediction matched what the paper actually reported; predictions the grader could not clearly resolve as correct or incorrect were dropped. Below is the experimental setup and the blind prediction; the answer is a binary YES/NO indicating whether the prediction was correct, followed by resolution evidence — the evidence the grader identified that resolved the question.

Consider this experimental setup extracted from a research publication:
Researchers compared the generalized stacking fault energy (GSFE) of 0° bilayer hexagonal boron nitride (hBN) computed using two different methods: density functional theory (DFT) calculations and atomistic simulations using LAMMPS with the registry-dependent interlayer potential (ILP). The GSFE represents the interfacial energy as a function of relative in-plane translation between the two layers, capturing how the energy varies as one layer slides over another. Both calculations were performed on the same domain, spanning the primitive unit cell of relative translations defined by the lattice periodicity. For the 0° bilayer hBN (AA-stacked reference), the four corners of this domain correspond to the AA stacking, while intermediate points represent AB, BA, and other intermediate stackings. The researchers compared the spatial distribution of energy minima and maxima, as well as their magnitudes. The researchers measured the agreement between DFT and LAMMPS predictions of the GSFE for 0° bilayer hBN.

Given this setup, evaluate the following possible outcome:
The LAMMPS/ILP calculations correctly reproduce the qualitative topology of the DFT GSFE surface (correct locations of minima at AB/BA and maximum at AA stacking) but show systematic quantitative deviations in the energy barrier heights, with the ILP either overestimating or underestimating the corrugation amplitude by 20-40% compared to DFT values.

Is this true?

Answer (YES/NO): NO